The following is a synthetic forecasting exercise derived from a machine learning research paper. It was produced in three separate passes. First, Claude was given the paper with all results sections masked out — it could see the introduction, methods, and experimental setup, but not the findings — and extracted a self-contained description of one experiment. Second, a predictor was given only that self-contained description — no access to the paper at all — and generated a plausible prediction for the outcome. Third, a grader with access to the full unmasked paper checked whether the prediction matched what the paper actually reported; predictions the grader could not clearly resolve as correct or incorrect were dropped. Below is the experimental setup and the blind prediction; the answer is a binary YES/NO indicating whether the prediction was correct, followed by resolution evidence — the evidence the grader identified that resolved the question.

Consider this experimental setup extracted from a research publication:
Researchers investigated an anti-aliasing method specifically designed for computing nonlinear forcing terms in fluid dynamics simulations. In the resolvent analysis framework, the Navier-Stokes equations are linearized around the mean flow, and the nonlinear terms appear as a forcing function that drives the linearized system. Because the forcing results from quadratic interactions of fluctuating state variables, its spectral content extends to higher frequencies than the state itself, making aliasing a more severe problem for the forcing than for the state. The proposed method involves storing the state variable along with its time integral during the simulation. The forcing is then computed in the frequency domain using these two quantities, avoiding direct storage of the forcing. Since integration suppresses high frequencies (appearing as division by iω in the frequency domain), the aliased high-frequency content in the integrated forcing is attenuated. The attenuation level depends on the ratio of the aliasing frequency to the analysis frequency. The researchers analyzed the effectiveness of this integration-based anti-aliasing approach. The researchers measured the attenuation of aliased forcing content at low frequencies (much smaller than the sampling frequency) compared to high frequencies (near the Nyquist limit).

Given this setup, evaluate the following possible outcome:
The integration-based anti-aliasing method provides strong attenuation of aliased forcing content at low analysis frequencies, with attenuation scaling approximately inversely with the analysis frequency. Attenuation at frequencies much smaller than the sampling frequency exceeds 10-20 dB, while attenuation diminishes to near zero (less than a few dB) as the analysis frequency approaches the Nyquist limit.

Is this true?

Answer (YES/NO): YES